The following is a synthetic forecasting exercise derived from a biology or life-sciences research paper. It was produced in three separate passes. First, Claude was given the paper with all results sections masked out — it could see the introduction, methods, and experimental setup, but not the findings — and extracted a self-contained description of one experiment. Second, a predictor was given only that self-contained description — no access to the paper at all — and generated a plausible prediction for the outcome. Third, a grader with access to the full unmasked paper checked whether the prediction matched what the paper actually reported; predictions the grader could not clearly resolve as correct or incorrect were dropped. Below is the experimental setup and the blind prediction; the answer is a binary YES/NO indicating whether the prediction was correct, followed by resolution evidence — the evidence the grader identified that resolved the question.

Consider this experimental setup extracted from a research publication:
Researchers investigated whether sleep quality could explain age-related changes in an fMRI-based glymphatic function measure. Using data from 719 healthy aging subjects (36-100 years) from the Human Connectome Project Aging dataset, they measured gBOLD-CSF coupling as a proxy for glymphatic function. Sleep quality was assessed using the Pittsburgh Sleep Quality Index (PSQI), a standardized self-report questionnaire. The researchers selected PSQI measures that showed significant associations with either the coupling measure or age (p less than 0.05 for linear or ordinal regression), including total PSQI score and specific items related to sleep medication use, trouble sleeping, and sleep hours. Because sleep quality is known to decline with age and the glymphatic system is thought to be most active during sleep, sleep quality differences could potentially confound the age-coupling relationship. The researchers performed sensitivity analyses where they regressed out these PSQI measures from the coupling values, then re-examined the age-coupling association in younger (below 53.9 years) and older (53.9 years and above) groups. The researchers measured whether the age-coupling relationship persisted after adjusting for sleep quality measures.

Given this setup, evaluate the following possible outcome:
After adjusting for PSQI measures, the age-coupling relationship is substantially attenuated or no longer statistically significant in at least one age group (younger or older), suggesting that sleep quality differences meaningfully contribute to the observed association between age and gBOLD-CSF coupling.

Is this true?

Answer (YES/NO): NO